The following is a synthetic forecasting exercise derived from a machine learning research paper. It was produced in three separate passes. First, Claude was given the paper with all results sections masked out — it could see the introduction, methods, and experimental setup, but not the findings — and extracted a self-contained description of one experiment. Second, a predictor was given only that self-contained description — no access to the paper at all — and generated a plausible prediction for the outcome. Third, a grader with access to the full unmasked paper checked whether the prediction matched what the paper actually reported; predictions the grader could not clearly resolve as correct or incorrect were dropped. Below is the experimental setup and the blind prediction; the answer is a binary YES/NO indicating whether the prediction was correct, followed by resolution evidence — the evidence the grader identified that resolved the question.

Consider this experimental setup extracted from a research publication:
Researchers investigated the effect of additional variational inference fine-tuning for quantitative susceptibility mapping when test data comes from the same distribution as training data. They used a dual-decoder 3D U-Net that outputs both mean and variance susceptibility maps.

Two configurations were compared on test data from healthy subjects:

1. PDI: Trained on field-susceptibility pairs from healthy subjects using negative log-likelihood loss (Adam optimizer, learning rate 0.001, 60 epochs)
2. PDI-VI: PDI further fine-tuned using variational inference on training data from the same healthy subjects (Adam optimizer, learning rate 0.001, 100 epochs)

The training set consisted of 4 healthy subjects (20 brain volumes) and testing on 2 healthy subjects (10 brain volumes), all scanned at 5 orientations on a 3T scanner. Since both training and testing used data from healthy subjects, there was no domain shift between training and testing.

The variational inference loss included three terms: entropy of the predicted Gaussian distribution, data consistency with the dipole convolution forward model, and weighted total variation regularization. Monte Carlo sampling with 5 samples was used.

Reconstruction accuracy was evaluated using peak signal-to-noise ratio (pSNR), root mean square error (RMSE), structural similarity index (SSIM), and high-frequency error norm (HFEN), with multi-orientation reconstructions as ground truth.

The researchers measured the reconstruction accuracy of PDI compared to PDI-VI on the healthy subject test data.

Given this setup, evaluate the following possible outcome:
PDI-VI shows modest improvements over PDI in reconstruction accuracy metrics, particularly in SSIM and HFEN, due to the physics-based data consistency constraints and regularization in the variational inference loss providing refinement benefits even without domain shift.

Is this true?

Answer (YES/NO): NO